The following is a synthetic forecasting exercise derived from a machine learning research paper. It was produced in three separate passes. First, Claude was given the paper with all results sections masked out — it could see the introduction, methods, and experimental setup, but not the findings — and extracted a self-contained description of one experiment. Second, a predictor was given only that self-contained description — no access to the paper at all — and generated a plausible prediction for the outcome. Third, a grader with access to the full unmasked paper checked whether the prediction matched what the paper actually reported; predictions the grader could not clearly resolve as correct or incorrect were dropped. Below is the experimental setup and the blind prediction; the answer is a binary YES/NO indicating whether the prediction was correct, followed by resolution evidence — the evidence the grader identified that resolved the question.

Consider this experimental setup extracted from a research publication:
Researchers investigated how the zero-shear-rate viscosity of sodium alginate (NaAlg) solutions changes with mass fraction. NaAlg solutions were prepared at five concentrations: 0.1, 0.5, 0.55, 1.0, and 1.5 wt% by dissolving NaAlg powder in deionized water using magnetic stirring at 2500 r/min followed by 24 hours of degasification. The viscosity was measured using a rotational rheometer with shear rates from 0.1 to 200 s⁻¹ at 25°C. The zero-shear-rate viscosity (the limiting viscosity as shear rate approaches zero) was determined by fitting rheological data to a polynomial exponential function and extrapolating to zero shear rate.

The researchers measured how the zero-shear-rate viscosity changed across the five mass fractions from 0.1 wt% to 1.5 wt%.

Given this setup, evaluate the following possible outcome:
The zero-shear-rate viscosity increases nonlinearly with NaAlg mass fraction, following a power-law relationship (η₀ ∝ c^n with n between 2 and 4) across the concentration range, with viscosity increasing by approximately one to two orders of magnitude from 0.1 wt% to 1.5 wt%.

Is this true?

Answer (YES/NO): NO